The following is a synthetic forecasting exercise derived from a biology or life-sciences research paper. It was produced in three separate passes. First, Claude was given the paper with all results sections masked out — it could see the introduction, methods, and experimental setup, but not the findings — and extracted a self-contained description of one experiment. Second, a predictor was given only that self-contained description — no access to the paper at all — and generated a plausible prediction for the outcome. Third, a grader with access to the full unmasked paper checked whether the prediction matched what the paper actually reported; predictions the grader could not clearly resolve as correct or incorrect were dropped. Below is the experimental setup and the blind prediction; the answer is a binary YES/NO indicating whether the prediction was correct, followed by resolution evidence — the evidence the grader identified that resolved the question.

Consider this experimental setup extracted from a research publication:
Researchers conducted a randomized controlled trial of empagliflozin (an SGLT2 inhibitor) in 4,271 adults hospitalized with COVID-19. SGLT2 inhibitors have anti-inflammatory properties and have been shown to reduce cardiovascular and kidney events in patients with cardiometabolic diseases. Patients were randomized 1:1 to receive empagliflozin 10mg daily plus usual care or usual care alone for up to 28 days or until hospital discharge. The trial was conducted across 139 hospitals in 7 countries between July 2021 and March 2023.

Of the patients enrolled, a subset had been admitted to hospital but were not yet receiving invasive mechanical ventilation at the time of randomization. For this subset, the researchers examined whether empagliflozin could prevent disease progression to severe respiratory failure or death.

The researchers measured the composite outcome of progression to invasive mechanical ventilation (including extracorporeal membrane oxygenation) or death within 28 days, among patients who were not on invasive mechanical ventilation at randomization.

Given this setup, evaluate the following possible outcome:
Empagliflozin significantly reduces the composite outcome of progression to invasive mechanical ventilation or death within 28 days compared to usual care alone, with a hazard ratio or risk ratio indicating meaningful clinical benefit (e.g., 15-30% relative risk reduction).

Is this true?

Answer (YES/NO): NO